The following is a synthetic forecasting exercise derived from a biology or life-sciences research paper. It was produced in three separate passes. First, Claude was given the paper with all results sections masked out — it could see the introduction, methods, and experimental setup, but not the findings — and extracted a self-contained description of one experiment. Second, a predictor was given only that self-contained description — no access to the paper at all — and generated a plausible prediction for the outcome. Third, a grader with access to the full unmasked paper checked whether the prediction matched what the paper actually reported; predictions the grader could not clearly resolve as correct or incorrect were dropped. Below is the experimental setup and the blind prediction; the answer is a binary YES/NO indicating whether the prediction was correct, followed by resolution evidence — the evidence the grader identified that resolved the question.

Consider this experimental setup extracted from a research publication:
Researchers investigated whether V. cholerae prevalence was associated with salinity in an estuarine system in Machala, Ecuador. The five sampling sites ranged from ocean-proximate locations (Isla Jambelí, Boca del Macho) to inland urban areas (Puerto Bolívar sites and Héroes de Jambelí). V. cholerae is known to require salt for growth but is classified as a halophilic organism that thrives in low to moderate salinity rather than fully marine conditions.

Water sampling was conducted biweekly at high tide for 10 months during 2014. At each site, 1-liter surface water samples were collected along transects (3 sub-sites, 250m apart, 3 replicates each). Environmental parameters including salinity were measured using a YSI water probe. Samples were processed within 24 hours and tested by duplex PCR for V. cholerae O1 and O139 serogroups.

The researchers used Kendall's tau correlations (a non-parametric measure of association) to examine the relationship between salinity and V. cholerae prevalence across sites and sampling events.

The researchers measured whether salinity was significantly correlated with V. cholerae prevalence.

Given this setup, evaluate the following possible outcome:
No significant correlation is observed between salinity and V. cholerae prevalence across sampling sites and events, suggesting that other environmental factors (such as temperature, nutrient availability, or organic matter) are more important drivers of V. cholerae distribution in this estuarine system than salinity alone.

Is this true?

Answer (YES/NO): NO